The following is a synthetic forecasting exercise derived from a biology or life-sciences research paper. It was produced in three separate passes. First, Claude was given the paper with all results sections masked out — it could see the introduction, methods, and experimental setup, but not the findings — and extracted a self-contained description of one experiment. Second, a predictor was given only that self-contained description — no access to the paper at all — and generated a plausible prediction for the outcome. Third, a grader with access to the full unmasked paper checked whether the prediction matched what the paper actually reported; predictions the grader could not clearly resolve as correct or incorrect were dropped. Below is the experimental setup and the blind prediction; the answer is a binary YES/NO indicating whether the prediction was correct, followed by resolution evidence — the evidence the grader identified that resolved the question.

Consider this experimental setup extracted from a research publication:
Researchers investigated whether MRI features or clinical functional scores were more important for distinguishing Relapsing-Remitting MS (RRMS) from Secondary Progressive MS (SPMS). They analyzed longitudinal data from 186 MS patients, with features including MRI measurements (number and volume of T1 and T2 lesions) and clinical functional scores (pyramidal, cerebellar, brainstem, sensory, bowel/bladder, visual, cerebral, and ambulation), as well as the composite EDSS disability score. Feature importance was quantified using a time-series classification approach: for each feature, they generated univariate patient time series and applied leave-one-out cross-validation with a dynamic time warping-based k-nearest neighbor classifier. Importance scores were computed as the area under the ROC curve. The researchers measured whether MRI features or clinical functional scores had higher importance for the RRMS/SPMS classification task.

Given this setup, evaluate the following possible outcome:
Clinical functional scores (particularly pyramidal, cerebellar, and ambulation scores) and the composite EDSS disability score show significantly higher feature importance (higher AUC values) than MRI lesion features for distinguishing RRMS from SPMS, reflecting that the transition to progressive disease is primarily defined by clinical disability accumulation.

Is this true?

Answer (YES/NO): YES